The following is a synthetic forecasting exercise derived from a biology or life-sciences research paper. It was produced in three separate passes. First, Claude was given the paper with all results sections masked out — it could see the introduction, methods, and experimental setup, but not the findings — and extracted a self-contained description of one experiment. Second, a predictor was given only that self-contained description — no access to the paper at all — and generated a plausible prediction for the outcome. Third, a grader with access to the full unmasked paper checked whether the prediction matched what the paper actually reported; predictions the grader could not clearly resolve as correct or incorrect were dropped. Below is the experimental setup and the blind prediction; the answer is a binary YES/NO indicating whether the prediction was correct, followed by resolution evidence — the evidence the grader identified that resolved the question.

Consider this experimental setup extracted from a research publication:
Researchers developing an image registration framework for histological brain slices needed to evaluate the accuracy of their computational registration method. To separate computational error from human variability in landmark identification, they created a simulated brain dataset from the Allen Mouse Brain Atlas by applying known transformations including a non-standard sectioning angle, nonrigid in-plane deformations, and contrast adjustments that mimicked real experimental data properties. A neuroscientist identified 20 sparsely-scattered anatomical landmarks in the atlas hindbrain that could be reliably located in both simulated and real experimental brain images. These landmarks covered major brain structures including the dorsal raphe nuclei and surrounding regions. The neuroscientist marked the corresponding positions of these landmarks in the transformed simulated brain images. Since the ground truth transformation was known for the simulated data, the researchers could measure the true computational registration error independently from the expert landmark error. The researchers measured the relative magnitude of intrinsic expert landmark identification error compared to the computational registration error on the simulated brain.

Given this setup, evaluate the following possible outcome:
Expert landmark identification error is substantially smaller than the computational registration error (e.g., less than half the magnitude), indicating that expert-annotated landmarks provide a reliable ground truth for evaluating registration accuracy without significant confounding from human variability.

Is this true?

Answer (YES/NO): NO